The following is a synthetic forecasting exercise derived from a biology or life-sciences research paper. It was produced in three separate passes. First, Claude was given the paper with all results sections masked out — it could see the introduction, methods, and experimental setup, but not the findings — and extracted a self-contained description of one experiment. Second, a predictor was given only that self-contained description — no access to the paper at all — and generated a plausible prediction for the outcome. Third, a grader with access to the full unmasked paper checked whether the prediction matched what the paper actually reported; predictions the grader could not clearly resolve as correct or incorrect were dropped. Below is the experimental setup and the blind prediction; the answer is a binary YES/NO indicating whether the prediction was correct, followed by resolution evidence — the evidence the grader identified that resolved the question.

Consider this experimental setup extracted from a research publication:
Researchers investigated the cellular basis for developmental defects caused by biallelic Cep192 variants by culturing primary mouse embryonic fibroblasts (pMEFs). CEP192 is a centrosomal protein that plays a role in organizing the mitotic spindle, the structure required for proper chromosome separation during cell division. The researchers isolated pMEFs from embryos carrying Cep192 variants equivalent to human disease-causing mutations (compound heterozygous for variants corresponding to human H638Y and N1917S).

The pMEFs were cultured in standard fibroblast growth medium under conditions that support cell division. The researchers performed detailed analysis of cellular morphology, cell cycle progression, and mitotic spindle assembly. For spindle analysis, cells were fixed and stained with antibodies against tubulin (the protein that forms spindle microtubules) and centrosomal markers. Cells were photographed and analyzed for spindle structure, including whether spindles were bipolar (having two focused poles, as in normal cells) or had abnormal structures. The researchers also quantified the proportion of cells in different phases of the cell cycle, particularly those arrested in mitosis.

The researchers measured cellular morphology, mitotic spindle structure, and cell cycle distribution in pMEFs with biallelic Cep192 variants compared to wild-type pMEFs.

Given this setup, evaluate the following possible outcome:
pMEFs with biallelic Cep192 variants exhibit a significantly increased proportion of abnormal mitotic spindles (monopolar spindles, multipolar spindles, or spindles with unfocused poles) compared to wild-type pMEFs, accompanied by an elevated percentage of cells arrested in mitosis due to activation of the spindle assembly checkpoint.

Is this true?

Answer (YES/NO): NO